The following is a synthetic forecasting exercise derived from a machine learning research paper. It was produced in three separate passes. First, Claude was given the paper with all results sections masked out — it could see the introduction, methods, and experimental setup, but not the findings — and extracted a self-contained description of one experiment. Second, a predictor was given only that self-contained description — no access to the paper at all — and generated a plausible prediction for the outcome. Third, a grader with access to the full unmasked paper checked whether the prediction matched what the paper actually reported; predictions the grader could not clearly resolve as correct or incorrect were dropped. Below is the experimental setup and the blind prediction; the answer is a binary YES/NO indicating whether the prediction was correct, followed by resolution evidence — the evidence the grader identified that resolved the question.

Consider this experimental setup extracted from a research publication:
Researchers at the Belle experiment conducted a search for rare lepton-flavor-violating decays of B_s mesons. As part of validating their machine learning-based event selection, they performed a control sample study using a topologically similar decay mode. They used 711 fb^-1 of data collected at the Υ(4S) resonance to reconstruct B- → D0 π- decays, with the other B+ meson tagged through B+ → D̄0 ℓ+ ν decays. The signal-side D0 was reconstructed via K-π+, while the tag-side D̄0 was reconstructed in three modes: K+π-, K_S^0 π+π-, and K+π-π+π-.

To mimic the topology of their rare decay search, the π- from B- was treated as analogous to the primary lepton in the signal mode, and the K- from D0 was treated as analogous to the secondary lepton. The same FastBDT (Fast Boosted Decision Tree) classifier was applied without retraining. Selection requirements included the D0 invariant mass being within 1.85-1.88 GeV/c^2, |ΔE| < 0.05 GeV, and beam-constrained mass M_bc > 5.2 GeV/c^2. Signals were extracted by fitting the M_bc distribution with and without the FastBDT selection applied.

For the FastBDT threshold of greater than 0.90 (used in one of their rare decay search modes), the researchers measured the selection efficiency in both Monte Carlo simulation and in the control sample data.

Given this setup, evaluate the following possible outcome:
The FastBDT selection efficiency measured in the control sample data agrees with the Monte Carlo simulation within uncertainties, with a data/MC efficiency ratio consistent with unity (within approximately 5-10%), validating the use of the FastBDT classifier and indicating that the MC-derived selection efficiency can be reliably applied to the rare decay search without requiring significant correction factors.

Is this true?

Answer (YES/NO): YES